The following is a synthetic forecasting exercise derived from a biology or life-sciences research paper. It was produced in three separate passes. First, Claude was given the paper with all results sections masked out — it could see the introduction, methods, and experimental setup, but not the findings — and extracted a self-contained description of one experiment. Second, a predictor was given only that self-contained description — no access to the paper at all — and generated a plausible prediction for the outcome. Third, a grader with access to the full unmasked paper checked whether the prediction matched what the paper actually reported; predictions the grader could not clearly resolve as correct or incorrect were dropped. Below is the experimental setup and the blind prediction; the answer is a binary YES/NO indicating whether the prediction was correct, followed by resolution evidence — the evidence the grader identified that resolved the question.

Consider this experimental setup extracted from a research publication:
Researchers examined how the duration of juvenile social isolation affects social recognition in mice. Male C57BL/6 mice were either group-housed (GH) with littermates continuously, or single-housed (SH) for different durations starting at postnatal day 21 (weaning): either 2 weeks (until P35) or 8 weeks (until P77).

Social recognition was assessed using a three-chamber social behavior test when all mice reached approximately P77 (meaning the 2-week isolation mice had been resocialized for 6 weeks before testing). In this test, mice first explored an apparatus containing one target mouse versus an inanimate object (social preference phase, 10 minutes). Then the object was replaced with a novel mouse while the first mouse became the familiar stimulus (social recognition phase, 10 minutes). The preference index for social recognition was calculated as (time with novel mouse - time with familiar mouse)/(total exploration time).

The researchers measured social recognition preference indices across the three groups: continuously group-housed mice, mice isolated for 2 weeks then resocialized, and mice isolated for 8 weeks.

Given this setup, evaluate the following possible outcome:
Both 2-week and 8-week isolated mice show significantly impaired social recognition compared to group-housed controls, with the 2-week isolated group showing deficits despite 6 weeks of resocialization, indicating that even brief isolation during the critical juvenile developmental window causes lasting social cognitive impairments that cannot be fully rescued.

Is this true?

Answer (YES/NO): NO